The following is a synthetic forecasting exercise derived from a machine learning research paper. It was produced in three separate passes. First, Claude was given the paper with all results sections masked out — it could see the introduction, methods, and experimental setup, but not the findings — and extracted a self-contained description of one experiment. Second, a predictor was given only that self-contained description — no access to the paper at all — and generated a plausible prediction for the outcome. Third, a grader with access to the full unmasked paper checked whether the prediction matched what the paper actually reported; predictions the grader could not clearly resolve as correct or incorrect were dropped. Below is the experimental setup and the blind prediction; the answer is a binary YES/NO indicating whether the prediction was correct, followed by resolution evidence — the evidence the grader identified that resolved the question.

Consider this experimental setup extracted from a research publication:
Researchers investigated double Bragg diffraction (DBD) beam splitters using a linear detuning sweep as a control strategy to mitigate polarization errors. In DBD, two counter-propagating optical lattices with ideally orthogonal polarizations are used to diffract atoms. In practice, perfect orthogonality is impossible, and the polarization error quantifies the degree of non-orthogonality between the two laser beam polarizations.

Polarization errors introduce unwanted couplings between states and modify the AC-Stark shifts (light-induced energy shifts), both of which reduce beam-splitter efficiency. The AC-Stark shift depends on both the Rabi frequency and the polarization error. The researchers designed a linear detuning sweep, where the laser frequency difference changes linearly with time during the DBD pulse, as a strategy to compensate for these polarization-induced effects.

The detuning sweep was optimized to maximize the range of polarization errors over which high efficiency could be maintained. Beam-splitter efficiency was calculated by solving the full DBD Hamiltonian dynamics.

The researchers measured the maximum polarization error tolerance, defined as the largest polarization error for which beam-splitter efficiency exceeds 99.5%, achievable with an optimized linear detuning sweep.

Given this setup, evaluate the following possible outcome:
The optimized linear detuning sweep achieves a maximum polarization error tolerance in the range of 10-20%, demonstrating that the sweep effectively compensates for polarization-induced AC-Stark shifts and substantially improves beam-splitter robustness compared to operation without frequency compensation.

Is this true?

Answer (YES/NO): NO